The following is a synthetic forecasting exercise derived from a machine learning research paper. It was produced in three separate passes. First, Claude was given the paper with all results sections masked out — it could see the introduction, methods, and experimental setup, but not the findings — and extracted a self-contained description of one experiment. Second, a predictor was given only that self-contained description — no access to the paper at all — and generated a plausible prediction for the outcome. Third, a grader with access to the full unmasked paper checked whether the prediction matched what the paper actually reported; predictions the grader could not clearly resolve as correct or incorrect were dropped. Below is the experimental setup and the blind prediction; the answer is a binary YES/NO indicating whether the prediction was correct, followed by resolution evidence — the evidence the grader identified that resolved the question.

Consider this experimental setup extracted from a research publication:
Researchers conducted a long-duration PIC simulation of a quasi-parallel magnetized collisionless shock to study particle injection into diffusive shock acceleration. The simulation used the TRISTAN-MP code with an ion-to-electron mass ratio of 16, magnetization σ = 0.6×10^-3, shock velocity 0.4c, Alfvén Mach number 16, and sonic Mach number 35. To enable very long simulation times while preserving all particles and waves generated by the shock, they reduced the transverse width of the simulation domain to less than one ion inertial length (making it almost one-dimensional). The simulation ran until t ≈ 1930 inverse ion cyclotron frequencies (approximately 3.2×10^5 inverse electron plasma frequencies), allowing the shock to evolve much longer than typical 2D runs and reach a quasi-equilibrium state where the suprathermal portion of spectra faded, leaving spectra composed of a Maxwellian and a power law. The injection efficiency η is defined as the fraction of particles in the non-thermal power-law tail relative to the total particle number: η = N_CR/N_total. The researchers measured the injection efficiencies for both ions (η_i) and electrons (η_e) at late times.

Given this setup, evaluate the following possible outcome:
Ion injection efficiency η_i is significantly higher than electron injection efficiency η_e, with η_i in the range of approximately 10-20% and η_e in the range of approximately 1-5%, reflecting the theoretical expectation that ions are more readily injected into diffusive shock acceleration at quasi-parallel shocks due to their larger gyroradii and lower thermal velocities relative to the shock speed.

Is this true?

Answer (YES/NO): NO